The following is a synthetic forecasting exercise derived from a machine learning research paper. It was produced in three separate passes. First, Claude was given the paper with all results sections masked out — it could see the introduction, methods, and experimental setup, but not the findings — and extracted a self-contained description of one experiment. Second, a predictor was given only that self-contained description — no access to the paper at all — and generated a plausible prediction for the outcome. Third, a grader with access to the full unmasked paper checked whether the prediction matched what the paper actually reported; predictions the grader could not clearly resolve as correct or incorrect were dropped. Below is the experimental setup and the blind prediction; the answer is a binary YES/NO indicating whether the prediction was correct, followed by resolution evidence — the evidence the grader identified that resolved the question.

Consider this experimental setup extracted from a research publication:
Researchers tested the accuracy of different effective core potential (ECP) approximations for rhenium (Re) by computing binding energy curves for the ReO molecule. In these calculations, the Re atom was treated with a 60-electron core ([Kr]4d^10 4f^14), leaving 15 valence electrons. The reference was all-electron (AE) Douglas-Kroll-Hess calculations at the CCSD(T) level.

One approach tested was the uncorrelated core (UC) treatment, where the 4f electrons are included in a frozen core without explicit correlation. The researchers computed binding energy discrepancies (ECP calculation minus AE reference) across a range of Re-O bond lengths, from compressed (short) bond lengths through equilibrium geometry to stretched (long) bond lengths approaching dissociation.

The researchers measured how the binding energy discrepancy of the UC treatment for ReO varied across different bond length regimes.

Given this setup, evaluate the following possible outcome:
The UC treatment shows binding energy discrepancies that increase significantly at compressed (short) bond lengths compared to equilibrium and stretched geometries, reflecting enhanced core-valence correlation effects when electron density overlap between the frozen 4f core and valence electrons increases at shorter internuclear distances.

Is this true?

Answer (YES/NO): YES